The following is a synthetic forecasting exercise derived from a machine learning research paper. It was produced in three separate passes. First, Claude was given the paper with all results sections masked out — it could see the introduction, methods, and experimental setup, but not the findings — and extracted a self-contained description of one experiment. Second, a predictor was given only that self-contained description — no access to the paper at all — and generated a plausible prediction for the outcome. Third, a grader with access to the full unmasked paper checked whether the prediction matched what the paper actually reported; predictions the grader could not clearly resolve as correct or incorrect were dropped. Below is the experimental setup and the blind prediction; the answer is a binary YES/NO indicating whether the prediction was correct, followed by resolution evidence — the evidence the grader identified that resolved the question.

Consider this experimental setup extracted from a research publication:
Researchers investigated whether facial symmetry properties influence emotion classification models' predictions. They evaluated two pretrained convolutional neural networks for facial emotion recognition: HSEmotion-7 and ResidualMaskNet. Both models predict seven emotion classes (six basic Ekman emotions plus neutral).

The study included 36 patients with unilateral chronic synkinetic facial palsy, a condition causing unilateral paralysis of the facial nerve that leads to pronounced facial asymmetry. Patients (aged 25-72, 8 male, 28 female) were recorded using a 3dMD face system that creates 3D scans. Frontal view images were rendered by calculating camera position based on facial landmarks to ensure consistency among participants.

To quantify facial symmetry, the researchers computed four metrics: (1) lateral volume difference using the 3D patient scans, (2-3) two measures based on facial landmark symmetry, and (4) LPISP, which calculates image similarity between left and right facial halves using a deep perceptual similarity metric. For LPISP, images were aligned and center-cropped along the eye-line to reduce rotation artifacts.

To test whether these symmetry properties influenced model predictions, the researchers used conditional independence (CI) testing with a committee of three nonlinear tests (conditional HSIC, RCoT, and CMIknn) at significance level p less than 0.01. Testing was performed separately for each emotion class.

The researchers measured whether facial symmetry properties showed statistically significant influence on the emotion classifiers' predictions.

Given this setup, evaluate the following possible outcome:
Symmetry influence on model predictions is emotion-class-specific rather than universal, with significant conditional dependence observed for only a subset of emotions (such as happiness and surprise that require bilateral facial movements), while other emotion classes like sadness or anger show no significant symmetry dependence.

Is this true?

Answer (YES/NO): NO